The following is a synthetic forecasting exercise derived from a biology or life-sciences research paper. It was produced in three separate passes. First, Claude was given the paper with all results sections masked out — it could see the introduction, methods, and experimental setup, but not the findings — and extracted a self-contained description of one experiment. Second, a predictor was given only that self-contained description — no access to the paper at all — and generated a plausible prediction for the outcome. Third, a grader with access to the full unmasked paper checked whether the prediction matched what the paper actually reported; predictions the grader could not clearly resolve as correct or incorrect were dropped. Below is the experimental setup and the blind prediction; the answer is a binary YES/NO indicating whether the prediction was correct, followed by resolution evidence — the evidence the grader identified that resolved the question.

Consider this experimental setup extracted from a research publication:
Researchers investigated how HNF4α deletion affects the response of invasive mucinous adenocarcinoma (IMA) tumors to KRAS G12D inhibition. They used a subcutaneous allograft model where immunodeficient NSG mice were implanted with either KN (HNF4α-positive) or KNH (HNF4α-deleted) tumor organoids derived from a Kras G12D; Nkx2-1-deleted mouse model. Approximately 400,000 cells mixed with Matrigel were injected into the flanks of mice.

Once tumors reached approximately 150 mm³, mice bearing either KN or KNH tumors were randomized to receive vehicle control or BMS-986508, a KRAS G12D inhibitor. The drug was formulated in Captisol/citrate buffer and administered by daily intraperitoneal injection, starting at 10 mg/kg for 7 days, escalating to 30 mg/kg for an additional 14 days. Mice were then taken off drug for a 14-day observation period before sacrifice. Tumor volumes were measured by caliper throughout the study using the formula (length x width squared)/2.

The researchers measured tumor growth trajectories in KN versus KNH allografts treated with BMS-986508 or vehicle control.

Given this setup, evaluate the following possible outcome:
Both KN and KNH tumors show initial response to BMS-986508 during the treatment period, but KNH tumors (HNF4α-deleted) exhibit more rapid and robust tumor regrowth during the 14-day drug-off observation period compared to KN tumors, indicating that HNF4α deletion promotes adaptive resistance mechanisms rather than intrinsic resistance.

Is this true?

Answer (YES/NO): NO